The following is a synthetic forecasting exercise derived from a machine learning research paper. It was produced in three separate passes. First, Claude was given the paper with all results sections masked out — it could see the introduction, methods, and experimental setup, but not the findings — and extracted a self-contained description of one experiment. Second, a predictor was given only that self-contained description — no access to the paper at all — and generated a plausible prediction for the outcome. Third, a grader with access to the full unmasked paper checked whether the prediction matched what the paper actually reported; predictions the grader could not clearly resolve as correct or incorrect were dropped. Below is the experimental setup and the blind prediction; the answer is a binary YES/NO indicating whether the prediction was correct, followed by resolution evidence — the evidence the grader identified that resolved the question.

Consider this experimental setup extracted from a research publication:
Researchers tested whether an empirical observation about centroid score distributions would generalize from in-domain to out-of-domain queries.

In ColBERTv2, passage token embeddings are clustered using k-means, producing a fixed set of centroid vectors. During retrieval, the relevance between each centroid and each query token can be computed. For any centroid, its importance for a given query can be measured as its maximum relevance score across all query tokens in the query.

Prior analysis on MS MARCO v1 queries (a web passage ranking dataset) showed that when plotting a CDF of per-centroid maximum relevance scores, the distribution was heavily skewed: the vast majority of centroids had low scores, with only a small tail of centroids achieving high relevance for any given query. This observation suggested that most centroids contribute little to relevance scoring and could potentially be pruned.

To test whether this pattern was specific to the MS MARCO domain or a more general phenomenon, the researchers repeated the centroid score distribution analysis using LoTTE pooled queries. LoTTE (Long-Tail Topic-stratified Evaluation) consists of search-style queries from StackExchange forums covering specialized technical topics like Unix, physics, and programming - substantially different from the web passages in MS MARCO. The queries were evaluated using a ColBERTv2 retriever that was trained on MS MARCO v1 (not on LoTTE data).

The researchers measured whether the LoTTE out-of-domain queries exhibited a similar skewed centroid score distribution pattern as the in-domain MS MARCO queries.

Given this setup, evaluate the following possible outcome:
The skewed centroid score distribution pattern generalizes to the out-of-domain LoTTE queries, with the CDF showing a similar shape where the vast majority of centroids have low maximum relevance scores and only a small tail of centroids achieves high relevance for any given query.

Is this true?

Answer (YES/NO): YES